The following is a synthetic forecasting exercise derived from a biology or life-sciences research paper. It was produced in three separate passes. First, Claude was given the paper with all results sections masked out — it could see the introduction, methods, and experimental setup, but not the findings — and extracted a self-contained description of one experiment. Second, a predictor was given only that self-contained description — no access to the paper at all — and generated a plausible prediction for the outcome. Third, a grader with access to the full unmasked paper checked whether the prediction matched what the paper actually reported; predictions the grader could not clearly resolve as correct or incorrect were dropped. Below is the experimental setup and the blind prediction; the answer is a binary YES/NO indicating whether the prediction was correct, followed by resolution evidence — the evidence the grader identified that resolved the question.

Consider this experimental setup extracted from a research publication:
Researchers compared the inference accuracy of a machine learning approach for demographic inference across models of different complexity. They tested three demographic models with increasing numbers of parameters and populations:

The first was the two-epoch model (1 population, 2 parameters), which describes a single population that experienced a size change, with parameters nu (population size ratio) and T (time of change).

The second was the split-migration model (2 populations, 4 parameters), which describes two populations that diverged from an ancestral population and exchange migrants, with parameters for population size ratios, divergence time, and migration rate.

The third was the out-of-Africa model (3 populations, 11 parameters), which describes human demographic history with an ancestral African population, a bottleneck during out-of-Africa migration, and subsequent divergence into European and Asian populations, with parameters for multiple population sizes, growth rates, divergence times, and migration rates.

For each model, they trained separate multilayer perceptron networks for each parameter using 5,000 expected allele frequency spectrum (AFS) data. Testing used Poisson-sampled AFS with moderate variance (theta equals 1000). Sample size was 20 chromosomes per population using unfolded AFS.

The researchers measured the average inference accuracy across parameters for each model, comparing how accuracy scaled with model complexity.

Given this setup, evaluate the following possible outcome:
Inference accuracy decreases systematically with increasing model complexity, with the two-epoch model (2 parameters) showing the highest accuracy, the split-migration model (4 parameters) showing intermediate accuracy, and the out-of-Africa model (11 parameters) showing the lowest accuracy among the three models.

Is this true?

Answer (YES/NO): NO